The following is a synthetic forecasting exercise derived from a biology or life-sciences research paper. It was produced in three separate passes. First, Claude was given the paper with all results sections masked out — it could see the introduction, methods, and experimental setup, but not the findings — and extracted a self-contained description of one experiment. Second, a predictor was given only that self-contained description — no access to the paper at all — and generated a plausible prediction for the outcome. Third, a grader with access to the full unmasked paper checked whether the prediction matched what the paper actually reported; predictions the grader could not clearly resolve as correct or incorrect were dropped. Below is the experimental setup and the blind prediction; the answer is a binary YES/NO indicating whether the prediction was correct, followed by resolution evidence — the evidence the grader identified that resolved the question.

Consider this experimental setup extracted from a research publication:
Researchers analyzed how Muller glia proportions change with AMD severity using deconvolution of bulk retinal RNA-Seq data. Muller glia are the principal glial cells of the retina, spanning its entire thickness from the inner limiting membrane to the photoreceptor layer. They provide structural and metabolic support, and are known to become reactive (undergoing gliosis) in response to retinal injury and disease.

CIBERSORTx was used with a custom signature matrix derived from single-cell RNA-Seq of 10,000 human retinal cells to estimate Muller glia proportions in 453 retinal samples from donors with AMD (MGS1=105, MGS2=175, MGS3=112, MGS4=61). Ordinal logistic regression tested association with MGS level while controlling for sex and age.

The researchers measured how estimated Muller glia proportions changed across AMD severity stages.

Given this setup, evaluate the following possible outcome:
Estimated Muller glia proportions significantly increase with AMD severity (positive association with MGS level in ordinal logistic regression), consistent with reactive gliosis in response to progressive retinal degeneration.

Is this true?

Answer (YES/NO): NO